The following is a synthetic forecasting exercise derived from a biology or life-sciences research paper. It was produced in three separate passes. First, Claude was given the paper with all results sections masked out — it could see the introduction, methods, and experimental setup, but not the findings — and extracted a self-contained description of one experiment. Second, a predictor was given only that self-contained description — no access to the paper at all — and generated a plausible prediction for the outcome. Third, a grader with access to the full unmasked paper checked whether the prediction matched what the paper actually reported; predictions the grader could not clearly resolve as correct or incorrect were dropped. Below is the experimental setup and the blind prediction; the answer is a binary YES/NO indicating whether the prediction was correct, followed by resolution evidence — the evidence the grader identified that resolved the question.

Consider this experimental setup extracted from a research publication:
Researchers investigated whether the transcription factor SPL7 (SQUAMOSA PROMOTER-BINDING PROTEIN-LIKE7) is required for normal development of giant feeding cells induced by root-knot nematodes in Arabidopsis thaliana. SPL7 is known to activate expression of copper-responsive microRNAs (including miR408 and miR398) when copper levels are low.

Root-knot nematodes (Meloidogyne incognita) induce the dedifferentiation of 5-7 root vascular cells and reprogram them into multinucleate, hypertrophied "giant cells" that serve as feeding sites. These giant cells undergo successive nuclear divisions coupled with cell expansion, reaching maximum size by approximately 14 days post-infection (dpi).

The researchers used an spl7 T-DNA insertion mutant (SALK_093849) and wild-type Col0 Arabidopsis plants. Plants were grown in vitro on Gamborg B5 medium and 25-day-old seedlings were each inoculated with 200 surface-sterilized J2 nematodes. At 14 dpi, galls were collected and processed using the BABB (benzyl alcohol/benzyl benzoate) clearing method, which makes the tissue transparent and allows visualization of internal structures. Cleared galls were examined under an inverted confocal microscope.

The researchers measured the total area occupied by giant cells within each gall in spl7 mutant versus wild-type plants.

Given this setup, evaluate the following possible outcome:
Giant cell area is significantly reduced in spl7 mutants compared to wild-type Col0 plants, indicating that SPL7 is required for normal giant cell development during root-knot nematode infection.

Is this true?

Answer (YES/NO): YES